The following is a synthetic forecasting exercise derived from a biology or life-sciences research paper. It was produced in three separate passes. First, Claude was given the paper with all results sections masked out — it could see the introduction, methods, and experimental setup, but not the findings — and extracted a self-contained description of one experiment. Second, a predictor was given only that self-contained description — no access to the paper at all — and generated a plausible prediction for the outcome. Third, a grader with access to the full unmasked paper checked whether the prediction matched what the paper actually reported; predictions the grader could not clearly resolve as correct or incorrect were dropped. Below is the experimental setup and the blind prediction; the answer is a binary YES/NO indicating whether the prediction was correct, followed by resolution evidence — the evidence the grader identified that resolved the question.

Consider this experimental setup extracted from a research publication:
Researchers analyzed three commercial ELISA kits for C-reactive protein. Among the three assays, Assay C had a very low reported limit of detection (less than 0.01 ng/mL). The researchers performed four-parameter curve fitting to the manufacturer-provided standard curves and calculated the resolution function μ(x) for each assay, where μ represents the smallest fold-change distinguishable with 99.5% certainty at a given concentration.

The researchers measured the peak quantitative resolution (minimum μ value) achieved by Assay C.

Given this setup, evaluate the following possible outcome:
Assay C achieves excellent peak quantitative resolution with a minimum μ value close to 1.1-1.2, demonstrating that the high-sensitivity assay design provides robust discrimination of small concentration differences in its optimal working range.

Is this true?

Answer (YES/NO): NO